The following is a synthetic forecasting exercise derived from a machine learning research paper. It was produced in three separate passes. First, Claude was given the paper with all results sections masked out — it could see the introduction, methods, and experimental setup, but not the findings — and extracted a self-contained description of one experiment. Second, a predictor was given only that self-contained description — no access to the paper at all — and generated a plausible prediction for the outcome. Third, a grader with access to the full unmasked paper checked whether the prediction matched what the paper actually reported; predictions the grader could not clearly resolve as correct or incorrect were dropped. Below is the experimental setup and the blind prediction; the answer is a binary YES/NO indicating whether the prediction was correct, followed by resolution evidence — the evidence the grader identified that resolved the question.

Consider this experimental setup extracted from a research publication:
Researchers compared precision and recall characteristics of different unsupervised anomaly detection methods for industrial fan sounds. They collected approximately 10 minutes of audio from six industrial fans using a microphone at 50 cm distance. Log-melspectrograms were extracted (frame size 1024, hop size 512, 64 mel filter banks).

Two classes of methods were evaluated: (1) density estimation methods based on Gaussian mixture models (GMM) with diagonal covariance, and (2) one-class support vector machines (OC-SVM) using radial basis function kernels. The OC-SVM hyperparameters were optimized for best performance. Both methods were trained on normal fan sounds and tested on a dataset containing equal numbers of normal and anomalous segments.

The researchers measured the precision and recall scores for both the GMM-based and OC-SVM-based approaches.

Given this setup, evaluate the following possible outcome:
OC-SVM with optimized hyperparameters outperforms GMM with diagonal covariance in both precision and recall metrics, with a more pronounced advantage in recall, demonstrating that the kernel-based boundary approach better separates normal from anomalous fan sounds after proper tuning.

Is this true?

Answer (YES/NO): NO